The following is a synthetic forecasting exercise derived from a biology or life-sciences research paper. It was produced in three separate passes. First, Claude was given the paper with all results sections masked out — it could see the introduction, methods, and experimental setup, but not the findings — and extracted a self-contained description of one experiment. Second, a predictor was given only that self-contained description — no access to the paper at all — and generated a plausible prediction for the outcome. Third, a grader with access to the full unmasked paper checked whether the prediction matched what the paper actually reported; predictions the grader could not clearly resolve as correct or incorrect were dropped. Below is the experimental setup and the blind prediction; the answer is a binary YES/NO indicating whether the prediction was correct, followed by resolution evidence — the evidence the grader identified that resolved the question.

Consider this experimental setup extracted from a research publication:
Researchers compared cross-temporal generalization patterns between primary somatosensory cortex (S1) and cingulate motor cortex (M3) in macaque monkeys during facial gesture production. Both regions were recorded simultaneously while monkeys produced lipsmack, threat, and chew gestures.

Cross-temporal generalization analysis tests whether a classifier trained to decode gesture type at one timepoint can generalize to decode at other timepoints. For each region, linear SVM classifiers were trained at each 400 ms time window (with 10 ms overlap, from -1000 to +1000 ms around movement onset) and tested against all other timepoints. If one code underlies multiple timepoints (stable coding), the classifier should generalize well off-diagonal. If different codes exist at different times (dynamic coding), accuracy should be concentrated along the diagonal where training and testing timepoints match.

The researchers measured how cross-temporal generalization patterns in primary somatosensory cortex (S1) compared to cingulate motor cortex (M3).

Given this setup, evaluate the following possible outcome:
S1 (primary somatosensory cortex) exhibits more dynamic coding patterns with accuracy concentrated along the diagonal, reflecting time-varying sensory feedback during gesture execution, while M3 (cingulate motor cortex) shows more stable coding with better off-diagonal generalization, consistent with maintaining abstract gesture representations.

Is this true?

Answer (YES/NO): YES